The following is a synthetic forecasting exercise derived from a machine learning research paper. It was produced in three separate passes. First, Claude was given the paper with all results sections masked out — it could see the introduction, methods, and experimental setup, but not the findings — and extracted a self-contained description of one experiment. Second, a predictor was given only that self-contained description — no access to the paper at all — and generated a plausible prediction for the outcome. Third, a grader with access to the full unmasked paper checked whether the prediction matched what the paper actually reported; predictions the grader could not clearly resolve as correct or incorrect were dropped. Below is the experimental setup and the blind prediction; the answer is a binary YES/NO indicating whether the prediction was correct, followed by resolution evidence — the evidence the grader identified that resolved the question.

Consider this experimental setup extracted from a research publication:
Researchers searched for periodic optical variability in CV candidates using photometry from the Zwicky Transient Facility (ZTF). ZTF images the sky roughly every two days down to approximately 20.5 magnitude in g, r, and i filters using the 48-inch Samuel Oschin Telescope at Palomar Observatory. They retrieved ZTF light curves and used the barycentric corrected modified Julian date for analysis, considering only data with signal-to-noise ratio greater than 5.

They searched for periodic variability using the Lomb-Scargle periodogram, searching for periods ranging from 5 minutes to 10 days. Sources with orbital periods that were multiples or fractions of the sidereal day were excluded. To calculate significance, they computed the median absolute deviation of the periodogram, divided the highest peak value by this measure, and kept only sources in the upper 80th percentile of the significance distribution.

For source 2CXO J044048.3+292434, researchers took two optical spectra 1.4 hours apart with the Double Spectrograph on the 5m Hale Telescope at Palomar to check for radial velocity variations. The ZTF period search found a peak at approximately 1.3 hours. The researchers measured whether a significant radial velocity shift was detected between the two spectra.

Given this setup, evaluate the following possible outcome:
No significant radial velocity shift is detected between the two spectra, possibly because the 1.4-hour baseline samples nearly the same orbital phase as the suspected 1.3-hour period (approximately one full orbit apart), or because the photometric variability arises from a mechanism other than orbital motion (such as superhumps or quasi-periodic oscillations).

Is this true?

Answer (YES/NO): YES